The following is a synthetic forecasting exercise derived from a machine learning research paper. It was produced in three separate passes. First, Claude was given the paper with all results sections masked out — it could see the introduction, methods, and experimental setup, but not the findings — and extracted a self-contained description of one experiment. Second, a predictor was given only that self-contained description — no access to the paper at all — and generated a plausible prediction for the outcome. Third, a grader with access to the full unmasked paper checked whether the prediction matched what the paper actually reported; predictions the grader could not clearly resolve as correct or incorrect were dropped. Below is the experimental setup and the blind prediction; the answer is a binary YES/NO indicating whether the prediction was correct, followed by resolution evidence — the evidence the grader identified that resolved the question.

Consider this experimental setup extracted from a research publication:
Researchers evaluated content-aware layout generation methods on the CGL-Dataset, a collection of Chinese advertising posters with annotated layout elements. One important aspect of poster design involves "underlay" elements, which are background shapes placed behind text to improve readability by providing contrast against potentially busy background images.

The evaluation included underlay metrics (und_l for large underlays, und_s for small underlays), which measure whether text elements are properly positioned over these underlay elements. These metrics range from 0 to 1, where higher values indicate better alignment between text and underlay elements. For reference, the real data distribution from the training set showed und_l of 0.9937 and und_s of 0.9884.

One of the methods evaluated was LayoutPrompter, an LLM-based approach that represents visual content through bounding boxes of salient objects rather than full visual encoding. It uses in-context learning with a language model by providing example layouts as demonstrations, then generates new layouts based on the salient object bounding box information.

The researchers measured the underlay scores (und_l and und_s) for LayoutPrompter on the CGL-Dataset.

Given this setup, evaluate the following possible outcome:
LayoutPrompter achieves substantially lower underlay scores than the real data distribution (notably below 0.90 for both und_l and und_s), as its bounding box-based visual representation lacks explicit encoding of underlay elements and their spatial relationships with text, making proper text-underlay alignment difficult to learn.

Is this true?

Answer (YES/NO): YES